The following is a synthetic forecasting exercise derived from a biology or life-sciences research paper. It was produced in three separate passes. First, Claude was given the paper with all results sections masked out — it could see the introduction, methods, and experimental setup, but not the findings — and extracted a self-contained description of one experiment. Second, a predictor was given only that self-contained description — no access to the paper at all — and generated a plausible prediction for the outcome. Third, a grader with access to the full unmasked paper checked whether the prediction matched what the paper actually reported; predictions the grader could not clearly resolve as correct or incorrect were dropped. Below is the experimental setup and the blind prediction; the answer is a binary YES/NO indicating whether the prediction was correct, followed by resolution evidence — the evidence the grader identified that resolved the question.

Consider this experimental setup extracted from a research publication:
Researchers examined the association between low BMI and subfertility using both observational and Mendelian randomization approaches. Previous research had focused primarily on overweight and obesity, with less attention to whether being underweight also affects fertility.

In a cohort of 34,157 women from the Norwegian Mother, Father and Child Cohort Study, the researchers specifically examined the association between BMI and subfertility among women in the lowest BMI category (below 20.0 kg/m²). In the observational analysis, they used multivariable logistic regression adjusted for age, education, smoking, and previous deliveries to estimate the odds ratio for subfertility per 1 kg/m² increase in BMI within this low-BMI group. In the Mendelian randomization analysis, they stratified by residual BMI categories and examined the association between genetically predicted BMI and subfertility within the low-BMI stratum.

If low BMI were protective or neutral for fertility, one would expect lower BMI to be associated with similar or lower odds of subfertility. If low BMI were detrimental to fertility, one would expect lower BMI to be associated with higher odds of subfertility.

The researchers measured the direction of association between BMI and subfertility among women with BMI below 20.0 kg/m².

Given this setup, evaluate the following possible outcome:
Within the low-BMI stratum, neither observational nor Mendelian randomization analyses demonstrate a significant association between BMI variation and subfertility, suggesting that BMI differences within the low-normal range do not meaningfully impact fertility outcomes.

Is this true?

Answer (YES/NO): NO